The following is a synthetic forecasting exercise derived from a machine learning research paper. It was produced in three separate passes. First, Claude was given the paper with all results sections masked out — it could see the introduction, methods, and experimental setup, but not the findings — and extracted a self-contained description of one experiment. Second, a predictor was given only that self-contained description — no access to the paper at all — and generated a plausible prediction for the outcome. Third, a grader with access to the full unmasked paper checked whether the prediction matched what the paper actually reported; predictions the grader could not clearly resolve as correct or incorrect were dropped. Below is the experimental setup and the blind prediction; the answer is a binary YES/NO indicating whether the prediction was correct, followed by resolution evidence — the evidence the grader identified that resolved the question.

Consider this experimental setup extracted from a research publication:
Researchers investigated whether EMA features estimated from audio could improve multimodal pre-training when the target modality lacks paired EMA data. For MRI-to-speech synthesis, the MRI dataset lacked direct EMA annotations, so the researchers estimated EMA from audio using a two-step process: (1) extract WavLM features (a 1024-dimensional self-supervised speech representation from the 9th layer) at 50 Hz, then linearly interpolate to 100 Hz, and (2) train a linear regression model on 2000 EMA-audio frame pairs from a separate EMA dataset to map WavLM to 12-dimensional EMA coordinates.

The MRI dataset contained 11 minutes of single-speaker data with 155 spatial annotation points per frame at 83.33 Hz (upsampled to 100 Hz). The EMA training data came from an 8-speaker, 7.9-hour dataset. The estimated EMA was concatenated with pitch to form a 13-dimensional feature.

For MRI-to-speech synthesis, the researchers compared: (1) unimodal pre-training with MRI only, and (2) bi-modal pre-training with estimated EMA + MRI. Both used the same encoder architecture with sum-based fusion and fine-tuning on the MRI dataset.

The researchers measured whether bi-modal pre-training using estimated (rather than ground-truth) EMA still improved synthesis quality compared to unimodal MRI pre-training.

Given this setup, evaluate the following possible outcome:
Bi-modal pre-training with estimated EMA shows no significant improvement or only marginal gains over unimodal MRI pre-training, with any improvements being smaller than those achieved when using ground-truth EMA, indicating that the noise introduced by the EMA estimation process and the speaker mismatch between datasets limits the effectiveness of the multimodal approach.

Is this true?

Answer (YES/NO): NO